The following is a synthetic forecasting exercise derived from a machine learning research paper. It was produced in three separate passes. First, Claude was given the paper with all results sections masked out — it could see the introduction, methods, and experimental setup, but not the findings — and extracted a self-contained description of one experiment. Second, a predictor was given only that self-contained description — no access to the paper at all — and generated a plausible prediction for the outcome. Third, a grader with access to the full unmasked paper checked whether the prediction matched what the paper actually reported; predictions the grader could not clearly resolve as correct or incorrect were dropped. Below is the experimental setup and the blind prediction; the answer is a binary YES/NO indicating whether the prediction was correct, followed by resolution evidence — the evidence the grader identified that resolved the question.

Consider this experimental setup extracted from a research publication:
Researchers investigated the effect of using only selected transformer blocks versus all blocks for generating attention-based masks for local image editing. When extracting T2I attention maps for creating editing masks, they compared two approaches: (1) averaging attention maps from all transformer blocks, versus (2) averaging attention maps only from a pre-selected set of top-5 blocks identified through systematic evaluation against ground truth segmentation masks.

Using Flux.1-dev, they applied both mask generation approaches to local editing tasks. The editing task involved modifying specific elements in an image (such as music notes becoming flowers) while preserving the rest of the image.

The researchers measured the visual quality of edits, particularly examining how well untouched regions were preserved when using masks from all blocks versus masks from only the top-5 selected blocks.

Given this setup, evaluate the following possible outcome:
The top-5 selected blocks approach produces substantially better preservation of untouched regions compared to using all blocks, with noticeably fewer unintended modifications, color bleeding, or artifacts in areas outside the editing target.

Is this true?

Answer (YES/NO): YES